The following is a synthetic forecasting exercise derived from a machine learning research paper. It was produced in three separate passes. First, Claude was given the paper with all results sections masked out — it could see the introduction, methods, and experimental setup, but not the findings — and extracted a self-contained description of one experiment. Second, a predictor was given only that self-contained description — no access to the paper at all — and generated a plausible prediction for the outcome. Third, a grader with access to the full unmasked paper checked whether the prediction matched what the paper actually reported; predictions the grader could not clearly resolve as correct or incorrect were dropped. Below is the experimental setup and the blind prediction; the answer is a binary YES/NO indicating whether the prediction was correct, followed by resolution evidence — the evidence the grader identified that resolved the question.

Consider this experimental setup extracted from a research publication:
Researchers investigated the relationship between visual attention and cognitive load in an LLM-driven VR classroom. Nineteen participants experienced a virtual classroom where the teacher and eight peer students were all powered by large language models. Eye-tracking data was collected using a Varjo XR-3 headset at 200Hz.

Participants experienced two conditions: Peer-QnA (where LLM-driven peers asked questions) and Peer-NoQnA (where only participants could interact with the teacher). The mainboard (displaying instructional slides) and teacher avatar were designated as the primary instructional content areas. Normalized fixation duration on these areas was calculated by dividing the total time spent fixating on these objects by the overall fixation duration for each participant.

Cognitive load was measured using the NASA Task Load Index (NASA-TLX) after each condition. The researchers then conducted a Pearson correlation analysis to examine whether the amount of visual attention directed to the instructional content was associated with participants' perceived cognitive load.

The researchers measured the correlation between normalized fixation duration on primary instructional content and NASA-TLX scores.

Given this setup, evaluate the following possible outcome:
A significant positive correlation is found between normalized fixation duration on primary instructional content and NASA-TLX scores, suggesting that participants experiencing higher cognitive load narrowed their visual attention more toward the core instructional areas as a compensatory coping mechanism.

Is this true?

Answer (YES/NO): YES